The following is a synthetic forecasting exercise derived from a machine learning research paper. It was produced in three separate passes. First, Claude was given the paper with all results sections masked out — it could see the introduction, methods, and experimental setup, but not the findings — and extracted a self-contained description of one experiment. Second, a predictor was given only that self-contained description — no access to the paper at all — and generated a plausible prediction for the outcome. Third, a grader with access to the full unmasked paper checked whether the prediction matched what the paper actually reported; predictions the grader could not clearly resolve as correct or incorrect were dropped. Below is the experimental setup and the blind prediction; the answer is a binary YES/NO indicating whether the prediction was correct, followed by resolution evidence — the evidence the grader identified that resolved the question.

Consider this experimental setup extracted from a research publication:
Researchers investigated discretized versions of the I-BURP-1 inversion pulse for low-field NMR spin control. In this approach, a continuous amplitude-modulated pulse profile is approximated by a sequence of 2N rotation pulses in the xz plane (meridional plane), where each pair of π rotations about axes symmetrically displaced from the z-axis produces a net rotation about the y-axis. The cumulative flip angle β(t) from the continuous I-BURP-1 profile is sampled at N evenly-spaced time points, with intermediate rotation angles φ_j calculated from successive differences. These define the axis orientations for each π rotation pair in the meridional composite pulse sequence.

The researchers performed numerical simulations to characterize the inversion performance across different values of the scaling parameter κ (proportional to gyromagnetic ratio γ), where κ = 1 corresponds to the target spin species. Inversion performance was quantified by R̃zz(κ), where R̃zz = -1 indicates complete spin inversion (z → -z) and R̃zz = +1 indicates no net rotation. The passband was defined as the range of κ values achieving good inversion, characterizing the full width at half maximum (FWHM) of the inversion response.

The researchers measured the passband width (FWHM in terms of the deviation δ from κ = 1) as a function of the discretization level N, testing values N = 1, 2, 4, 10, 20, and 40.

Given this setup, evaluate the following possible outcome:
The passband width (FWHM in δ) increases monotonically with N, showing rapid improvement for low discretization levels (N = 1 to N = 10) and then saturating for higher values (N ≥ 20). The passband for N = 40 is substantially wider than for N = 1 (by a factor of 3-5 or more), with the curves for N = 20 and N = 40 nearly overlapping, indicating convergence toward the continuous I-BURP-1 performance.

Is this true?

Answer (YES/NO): NO